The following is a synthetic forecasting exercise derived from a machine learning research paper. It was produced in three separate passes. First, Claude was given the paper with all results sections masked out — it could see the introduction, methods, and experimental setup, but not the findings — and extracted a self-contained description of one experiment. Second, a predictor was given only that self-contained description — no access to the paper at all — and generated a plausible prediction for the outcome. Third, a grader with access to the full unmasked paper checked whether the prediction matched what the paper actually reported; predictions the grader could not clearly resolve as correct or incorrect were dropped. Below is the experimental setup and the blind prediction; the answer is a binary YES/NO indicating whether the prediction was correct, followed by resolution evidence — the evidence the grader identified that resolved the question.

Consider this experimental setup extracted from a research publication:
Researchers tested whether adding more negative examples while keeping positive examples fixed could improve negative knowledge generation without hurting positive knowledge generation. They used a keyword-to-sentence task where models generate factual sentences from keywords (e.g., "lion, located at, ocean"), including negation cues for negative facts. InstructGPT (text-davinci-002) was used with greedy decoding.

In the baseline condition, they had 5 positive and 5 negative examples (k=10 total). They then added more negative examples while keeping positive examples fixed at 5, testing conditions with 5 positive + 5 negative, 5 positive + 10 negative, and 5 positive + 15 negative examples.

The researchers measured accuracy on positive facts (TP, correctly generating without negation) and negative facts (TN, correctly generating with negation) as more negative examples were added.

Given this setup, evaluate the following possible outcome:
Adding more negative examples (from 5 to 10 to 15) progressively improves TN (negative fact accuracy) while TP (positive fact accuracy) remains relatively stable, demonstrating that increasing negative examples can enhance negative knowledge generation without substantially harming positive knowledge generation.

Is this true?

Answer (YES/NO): YES